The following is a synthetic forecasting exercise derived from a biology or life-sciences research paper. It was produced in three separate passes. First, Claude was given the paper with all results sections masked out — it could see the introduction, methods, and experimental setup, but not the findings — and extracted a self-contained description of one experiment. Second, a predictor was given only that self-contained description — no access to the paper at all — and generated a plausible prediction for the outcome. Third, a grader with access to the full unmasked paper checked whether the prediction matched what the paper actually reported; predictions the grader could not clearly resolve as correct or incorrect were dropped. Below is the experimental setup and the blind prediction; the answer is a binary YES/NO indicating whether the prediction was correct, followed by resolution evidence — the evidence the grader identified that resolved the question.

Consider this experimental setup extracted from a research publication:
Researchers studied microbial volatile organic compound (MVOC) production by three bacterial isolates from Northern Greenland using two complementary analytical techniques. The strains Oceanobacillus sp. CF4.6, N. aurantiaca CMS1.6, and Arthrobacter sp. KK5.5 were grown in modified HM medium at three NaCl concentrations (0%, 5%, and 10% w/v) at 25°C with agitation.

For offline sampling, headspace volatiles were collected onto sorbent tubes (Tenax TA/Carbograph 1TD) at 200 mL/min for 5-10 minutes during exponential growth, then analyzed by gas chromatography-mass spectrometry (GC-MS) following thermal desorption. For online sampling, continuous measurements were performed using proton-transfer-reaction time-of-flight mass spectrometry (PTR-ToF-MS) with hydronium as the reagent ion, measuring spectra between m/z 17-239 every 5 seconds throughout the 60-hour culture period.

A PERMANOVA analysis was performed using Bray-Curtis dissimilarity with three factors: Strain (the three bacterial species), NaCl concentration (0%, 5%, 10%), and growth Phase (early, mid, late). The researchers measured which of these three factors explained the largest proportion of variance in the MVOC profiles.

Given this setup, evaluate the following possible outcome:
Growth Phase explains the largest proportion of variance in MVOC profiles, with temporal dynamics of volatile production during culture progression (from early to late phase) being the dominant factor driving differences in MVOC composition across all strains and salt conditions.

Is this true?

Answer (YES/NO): YES